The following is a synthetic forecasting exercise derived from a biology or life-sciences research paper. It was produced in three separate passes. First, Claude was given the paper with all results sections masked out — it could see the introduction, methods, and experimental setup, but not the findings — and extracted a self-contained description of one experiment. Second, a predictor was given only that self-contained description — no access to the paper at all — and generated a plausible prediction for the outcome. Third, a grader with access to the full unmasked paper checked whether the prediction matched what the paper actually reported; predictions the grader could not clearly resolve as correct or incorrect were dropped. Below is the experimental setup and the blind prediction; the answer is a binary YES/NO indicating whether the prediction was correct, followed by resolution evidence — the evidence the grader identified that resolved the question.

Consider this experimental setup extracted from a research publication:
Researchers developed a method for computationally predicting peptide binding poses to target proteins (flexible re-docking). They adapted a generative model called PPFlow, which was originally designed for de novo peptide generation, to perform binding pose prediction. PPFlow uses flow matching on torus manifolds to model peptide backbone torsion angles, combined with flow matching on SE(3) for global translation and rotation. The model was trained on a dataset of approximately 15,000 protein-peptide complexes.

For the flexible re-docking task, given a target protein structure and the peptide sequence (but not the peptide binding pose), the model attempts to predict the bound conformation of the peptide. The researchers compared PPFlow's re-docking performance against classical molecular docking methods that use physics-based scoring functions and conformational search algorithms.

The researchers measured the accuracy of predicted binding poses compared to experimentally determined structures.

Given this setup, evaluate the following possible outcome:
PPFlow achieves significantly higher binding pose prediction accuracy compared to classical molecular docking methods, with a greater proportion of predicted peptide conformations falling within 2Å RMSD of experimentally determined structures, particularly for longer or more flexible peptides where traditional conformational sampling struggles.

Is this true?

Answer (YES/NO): NO